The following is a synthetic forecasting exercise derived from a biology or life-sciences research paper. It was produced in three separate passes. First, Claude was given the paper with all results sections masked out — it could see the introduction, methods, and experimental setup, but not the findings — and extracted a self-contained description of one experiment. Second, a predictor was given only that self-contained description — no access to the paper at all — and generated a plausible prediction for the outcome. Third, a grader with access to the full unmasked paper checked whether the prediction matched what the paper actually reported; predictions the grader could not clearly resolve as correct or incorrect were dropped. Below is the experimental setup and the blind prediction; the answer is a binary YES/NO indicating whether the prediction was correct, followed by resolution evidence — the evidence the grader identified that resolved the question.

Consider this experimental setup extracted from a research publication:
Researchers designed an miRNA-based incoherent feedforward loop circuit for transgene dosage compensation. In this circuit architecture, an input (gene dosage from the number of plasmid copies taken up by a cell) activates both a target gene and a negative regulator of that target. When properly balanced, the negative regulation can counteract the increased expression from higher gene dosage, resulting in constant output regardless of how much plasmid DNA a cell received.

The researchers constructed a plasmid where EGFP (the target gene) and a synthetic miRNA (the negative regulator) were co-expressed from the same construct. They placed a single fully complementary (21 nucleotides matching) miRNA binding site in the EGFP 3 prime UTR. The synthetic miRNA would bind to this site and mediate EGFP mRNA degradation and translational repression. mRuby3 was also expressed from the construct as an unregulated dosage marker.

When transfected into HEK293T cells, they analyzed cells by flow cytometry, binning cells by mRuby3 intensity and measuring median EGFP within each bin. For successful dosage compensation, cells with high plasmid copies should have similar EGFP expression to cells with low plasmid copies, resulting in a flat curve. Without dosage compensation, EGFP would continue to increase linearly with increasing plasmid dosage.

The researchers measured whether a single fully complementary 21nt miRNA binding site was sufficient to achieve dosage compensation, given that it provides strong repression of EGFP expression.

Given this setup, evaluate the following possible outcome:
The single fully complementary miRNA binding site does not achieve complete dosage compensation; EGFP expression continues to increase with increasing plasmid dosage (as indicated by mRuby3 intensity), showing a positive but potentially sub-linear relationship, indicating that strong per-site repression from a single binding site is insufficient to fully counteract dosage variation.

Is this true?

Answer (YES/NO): YES